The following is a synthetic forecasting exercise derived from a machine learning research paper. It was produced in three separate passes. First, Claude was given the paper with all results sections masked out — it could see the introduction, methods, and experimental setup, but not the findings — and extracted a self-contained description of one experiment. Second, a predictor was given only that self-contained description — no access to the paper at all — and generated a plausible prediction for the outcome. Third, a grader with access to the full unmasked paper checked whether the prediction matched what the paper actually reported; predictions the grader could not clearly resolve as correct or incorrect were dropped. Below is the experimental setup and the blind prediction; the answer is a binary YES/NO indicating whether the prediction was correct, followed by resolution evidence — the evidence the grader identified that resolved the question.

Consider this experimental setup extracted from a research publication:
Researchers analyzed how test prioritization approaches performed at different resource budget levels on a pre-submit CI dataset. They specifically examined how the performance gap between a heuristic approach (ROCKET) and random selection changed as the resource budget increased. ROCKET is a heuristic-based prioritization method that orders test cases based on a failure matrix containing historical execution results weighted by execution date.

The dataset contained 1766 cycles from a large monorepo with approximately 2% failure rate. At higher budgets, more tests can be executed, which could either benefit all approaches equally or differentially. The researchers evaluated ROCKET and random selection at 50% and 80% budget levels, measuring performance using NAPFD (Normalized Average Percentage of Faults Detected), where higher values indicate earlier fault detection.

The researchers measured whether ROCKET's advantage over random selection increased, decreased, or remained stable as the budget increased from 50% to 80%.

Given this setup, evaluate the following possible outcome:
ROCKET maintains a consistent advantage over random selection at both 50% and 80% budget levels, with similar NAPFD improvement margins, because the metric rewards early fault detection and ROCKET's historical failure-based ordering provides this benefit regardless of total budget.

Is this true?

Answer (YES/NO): YES